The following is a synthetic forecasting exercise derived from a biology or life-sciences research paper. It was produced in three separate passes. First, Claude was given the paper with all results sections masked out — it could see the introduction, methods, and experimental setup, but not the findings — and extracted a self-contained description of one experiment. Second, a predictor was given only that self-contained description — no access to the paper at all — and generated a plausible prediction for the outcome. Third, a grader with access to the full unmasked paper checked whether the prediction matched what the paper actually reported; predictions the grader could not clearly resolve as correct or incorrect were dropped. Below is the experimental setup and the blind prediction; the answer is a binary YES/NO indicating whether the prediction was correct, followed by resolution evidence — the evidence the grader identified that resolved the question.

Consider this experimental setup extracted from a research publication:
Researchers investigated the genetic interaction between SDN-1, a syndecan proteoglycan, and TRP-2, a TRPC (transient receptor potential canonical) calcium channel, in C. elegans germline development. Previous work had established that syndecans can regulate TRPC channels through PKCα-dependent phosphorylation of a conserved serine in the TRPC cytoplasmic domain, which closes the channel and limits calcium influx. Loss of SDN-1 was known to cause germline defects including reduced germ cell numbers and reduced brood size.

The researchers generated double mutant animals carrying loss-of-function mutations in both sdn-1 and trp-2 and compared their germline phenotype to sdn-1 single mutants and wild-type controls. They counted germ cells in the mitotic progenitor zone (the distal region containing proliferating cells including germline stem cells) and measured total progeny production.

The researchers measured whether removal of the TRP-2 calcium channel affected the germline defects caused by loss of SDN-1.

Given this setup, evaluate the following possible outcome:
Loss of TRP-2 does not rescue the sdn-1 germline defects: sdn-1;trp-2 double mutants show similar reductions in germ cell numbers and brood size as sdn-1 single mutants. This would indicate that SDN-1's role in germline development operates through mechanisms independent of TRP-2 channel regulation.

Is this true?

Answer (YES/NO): NO